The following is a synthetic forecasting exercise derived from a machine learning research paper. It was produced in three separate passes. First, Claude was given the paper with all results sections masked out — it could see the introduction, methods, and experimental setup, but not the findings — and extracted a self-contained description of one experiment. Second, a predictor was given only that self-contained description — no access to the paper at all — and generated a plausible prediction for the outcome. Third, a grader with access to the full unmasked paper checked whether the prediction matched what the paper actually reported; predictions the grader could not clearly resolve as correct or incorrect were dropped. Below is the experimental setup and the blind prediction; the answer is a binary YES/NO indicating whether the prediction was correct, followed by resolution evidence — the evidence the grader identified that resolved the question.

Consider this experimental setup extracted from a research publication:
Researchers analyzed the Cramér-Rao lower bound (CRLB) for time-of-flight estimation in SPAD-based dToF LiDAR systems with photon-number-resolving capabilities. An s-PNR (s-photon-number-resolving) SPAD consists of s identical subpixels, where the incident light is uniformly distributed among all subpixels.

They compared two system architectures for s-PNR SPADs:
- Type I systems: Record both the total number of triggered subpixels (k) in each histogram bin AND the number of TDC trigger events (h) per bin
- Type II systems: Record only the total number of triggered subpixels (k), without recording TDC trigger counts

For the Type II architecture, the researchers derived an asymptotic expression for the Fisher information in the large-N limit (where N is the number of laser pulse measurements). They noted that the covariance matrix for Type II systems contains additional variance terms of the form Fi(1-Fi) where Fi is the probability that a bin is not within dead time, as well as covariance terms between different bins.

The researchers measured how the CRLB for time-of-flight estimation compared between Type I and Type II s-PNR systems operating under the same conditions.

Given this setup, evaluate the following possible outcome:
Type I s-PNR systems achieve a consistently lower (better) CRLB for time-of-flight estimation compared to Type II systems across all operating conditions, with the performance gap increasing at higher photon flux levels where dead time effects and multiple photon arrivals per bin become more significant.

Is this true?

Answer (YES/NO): YES